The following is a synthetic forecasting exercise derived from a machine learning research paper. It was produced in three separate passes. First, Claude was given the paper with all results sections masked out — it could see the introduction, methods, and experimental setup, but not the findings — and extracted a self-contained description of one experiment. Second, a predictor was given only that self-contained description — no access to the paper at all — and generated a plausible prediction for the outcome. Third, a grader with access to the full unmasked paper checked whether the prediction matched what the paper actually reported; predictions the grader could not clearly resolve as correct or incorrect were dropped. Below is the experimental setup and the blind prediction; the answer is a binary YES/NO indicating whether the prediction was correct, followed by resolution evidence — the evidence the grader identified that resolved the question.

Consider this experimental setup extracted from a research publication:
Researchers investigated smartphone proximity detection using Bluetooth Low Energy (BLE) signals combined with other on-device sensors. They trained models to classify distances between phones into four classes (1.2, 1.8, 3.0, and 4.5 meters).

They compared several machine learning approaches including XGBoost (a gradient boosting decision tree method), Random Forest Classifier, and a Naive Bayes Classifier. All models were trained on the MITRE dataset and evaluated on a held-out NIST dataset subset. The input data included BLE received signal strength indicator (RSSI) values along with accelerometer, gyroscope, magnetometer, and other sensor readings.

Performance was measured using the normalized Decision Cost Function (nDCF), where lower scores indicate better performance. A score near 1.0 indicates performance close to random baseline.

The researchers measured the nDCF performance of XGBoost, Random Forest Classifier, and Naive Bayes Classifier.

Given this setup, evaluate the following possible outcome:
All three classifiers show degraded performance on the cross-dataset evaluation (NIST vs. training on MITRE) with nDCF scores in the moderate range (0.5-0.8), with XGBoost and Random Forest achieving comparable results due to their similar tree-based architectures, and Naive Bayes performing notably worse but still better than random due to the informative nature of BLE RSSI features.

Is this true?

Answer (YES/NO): NO